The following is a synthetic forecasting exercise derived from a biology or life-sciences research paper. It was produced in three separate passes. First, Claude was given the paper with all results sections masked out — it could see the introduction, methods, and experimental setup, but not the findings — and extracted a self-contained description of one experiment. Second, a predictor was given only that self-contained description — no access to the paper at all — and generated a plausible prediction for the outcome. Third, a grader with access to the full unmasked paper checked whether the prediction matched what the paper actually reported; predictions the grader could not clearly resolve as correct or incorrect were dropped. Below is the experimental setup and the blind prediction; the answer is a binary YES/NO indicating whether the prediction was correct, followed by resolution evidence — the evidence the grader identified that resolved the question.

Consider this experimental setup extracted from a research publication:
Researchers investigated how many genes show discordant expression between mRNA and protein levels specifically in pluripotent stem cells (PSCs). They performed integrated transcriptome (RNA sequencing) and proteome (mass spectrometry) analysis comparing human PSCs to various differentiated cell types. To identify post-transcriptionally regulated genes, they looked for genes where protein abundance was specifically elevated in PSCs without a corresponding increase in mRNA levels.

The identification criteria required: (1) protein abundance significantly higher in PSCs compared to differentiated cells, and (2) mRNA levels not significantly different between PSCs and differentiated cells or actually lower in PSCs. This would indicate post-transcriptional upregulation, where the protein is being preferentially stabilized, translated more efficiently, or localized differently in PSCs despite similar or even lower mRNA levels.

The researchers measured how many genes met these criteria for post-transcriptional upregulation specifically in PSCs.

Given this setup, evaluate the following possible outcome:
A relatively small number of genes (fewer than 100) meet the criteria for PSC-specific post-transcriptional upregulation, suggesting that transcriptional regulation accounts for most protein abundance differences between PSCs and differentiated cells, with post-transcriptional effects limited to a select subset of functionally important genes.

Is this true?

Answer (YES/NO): NO